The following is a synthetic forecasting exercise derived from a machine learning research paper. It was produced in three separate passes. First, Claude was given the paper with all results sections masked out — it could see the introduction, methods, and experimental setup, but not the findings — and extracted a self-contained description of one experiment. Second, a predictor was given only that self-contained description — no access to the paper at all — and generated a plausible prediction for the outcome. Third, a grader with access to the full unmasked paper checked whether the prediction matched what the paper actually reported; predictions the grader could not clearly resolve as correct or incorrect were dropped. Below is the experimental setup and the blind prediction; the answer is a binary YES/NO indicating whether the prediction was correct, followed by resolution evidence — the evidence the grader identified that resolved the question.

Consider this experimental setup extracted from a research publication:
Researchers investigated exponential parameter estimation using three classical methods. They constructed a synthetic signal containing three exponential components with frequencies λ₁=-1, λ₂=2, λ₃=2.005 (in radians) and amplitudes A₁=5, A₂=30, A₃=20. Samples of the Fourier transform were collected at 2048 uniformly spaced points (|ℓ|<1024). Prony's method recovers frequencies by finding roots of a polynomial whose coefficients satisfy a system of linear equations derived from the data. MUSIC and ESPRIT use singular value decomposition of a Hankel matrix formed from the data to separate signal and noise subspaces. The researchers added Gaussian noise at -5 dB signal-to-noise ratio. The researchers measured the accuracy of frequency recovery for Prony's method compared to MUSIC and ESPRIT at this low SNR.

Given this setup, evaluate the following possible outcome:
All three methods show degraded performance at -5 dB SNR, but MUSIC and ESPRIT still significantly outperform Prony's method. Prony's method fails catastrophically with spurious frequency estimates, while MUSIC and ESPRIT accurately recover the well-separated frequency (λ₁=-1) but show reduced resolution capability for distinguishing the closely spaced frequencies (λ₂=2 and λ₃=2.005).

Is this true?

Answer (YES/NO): NO